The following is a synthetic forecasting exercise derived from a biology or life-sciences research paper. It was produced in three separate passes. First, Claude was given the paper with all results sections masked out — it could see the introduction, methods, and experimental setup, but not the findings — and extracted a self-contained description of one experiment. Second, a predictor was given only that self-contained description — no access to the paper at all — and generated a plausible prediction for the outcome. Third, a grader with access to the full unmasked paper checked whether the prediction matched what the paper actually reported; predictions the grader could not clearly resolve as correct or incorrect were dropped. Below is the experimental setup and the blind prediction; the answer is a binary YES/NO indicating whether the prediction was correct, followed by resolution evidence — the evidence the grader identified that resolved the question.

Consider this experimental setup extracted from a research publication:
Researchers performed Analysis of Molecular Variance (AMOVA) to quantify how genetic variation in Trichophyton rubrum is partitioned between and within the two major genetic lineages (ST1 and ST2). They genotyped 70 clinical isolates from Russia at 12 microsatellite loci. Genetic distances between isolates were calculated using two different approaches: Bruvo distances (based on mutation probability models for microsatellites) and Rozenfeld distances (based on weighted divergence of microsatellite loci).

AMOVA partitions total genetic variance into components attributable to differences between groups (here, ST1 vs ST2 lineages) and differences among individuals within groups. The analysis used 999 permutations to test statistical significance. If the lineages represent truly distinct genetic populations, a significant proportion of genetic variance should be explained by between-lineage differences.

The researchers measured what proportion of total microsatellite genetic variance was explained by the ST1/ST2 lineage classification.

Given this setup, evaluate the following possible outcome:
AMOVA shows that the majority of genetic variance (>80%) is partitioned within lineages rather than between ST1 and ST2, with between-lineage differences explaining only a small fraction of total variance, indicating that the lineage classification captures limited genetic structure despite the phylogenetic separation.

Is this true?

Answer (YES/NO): NO